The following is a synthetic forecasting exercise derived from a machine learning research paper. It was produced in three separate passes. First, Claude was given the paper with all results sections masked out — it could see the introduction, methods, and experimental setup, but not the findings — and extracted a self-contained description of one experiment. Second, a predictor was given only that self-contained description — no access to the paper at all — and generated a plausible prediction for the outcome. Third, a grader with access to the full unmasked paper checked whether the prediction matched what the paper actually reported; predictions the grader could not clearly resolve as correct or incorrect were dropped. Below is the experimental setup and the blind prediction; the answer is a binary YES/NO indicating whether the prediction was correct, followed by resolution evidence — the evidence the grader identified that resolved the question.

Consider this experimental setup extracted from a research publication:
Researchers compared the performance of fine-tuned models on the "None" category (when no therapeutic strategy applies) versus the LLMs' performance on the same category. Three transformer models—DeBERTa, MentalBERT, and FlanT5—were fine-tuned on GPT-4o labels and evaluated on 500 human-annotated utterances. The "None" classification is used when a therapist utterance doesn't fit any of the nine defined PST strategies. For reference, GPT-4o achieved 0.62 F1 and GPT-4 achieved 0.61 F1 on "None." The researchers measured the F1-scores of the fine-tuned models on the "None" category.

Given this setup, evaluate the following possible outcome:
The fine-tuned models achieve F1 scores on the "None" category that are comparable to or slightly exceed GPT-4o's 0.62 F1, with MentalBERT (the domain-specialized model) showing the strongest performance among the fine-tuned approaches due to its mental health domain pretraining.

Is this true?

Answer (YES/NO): NO